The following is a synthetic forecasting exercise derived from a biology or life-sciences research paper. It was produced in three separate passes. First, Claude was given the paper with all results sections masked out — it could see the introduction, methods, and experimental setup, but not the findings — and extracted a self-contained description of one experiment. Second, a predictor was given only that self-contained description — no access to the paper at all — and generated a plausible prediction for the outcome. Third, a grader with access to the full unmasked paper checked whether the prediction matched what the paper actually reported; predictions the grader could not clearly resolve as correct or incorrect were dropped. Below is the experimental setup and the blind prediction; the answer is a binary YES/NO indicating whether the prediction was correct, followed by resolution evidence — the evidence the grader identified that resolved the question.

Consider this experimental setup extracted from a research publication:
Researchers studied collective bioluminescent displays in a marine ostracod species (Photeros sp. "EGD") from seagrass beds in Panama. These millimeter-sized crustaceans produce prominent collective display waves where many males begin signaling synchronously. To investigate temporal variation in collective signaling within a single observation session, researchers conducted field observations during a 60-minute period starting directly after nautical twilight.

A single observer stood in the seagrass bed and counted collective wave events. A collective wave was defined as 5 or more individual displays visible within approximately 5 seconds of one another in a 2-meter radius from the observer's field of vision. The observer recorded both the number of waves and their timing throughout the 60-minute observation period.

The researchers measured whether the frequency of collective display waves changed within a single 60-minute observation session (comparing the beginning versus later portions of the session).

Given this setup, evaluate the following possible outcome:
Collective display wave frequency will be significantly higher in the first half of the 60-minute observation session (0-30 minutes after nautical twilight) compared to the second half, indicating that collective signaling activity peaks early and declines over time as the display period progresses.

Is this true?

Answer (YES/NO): YES